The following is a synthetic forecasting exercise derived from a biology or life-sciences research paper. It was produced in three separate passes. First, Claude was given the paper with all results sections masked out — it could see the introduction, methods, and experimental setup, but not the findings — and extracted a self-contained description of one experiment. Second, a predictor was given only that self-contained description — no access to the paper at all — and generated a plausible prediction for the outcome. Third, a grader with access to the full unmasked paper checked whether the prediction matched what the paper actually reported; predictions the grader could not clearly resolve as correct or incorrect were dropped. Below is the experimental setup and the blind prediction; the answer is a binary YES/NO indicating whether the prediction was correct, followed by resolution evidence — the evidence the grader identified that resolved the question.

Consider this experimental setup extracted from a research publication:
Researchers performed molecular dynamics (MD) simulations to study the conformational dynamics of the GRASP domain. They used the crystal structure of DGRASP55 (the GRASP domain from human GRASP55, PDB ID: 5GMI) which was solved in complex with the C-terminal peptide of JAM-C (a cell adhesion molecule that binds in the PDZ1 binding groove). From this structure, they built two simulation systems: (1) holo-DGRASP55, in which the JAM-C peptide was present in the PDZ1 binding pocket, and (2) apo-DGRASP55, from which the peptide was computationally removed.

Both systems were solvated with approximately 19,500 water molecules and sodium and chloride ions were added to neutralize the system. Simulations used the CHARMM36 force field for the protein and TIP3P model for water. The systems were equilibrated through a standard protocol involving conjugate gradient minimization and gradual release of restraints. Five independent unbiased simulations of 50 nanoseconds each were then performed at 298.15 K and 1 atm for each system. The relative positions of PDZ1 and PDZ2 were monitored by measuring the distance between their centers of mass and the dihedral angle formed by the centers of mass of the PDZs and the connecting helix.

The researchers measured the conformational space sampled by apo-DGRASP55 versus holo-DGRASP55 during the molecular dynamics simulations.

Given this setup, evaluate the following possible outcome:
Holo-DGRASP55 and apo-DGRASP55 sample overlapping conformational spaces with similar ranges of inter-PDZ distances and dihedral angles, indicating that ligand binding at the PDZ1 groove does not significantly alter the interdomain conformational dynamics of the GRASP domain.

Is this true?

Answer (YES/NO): NO